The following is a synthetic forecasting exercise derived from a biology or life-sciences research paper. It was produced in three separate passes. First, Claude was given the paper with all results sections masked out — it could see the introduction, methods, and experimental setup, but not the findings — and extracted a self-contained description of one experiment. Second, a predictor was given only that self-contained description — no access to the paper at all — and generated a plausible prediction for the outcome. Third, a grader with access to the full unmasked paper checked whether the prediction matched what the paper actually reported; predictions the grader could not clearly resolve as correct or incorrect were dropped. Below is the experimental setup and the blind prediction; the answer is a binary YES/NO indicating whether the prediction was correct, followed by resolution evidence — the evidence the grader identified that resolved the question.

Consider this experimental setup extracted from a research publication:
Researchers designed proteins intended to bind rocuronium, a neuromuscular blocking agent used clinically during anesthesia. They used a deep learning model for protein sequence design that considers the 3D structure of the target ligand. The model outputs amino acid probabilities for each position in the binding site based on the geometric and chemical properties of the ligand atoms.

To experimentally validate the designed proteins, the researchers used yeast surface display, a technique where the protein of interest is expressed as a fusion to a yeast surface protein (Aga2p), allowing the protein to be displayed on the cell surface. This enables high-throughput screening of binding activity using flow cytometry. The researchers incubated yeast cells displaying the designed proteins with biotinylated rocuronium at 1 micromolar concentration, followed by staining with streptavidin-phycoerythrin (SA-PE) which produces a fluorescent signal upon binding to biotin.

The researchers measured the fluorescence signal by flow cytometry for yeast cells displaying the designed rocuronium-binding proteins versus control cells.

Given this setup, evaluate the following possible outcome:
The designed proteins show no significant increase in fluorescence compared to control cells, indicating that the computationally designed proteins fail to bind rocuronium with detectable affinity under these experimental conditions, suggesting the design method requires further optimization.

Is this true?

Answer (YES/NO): NO